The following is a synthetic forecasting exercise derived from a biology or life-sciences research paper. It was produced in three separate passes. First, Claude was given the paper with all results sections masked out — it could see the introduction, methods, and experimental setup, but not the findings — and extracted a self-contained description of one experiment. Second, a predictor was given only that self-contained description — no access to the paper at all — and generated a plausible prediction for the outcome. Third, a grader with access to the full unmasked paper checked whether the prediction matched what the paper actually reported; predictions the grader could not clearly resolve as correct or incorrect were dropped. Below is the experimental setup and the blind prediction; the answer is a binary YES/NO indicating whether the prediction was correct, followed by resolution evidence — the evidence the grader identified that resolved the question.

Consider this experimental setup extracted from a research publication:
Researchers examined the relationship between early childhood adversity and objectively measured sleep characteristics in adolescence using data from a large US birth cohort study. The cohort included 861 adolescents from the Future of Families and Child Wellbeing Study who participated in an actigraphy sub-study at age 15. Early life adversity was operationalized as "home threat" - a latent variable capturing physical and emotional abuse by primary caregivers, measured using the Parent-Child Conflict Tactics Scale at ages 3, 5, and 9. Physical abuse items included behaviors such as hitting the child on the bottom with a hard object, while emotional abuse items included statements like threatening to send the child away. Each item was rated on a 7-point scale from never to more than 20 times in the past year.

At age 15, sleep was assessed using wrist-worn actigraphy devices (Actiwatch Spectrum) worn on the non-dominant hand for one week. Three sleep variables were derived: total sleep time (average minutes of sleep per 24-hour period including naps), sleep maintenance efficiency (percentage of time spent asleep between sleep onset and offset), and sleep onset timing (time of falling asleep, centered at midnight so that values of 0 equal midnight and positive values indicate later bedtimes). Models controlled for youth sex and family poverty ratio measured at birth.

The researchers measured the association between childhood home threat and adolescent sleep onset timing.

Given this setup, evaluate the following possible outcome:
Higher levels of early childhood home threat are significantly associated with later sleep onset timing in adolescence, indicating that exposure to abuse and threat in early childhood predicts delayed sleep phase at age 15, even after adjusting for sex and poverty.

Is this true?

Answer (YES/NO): YES